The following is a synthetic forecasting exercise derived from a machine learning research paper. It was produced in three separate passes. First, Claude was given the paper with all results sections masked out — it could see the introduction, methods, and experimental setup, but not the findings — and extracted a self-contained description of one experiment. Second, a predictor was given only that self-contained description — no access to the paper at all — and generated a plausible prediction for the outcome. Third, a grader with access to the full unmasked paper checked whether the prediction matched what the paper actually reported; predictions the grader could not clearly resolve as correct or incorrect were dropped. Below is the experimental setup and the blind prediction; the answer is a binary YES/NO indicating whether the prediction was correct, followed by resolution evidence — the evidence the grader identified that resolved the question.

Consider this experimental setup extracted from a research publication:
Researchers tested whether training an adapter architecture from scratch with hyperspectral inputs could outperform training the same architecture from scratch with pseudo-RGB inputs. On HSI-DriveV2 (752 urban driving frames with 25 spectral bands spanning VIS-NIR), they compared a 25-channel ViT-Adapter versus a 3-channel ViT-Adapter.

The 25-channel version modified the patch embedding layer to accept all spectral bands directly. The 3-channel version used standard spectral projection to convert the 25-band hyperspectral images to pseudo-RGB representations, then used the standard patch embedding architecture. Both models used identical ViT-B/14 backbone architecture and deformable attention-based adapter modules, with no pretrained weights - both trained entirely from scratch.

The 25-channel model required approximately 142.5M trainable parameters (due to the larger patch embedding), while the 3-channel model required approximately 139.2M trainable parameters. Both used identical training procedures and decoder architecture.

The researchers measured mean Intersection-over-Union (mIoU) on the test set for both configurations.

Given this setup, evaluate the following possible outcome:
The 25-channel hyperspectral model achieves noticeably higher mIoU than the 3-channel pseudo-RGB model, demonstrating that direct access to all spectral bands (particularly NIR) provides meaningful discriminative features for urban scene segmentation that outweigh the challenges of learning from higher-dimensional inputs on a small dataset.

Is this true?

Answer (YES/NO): YES